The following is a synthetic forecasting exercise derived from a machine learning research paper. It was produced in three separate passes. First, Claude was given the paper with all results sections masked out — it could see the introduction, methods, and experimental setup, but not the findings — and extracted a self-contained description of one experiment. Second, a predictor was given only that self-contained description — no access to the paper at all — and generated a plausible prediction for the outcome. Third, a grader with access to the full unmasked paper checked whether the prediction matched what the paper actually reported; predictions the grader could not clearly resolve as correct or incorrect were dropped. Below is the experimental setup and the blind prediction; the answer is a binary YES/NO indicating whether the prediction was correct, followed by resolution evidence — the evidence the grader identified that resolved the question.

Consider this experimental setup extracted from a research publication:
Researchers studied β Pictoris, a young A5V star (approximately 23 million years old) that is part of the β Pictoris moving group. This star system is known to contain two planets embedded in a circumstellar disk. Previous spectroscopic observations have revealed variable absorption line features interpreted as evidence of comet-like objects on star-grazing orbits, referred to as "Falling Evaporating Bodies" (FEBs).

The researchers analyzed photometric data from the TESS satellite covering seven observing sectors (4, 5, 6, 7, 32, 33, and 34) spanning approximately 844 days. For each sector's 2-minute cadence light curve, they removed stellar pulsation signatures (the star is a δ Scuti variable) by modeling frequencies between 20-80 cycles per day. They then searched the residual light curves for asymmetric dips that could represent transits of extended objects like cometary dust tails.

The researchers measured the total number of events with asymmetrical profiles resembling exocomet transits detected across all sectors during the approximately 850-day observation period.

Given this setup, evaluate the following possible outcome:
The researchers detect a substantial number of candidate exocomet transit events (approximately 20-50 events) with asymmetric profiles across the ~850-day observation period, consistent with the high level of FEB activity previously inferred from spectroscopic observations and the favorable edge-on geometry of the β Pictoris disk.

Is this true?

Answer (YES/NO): NO